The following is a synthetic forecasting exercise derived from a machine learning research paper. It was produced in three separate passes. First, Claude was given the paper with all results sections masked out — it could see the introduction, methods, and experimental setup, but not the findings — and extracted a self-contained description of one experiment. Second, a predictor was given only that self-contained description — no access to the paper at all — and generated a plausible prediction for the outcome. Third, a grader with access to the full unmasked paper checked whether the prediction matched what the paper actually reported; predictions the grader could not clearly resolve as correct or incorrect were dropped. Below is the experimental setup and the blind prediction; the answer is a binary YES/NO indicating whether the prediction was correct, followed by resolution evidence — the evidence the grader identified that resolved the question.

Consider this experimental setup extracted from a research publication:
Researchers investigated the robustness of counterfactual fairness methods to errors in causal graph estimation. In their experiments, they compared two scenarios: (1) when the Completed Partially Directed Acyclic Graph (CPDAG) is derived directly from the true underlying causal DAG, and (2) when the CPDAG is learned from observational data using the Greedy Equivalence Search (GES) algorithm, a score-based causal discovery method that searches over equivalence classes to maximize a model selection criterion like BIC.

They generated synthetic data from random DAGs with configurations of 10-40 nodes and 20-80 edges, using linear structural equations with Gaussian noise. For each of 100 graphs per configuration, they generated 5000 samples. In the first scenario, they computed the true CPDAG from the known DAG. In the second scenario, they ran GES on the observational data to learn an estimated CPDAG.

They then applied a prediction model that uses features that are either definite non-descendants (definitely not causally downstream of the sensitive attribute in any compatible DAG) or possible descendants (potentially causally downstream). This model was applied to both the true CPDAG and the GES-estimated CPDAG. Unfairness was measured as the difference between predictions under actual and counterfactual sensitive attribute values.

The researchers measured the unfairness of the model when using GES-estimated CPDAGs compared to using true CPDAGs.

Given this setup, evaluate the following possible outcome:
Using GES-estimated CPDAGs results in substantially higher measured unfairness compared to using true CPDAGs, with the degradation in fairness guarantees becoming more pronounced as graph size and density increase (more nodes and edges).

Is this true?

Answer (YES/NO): NO